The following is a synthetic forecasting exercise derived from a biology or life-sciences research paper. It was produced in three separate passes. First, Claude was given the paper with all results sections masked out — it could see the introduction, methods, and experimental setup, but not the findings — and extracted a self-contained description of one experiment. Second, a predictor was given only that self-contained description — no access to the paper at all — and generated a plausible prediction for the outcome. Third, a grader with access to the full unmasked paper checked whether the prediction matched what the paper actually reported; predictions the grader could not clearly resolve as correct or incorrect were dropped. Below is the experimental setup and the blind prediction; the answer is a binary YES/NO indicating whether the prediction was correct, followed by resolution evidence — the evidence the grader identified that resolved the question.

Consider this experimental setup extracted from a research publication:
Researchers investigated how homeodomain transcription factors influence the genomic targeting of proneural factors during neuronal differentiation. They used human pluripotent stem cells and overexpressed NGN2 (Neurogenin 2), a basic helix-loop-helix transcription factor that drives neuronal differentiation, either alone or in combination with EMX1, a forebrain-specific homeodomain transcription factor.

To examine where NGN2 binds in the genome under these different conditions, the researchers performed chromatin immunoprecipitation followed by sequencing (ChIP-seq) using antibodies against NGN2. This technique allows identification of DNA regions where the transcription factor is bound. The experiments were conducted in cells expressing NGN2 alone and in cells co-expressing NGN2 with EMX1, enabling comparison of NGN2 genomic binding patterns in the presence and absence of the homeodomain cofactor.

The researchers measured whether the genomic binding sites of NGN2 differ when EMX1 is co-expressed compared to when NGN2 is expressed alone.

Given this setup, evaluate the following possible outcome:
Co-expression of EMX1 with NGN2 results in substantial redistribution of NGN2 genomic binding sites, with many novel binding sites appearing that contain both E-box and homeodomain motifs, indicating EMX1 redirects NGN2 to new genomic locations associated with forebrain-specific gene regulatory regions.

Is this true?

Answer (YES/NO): YES